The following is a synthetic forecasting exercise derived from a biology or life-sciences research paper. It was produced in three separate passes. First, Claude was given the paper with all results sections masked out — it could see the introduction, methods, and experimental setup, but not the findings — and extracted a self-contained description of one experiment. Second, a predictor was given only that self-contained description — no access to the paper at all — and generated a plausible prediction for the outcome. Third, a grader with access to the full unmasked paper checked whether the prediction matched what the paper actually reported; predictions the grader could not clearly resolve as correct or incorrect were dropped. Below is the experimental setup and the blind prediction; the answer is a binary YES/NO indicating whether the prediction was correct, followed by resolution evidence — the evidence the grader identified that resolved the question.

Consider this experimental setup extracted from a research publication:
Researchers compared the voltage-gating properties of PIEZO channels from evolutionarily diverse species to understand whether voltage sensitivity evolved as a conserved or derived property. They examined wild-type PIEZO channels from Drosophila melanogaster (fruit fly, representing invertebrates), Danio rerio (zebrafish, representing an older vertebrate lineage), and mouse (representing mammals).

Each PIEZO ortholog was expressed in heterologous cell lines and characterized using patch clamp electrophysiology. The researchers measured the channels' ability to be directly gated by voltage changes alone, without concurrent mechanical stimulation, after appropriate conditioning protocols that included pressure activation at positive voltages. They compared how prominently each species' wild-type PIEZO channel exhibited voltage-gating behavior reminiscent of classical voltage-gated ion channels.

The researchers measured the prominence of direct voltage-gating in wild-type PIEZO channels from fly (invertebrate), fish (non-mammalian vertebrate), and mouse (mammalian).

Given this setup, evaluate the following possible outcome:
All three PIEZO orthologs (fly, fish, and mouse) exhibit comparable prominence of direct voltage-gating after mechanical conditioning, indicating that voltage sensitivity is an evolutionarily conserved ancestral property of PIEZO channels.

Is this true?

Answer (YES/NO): NO